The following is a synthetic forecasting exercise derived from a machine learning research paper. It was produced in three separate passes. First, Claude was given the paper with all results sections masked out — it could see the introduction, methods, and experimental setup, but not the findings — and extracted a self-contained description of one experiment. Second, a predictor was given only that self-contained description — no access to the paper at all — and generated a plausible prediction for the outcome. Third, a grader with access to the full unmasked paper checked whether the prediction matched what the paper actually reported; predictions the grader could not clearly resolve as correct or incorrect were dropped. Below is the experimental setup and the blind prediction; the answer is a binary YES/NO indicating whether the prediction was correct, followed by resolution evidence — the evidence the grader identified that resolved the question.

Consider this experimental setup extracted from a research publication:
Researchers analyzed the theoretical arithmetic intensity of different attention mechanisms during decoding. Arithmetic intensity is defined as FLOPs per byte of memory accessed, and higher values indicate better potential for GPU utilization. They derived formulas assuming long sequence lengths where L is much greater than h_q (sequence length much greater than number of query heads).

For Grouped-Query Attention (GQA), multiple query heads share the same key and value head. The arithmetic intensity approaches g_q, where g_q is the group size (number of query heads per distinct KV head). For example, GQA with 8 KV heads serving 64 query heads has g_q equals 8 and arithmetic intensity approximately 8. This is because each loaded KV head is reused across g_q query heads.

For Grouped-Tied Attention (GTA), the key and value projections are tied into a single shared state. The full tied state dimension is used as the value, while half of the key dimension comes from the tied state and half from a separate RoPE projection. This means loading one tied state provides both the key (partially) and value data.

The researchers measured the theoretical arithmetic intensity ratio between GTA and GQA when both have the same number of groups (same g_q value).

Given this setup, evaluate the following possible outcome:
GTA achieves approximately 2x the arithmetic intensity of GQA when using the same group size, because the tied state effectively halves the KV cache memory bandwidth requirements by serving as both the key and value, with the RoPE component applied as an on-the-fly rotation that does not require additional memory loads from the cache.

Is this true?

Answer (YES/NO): YES